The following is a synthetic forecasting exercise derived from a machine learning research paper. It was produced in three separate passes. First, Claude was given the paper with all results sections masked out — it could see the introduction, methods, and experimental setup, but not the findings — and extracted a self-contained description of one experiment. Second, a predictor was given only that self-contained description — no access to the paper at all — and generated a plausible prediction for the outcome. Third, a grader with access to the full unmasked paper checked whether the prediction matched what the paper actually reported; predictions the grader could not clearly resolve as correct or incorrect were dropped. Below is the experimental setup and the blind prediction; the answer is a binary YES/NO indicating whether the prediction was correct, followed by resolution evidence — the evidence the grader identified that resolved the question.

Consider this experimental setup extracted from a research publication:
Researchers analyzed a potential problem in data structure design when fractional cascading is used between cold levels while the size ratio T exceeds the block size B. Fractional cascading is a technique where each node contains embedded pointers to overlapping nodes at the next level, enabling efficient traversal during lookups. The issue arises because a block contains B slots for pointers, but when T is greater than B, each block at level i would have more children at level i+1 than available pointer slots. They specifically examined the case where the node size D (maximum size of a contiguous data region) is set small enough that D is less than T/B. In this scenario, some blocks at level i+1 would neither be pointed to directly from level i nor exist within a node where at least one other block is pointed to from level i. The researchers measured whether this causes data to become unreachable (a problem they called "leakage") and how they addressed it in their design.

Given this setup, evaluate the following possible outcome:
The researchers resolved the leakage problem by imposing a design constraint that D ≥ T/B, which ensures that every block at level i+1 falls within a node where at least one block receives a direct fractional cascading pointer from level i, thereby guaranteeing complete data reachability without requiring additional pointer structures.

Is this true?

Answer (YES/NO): NO